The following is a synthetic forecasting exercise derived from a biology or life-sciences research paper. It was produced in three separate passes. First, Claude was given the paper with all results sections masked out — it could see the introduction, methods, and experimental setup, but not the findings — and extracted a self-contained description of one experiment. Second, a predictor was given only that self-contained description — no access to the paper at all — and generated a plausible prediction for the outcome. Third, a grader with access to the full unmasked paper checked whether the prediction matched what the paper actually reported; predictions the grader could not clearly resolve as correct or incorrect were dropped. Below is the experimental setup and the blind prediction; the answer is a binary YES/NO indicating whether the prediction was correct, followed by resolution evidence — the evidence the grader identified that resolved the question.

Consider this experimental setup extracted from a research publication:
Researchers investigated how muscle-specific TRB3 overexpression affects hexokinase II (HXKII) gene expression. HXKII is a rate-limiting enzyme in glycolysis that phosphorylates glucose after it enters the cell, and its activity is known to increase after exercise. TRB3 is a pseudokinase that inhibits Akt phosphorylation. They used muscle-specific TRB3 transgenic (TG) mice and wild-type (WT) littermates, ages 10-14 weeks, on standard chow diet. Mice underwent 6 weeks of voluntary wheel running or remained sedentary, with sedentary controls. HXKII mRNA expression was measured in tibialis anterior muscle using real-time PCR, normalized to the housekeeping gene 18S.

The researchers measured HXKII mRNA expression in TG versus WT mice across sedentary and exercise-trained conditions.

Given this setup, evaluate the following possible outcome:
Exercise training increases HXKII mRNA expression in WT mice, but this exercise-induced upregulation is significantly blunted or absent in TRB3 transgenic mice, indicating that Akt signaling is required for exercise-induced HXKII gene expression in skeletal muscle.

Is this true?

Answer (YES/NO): YES